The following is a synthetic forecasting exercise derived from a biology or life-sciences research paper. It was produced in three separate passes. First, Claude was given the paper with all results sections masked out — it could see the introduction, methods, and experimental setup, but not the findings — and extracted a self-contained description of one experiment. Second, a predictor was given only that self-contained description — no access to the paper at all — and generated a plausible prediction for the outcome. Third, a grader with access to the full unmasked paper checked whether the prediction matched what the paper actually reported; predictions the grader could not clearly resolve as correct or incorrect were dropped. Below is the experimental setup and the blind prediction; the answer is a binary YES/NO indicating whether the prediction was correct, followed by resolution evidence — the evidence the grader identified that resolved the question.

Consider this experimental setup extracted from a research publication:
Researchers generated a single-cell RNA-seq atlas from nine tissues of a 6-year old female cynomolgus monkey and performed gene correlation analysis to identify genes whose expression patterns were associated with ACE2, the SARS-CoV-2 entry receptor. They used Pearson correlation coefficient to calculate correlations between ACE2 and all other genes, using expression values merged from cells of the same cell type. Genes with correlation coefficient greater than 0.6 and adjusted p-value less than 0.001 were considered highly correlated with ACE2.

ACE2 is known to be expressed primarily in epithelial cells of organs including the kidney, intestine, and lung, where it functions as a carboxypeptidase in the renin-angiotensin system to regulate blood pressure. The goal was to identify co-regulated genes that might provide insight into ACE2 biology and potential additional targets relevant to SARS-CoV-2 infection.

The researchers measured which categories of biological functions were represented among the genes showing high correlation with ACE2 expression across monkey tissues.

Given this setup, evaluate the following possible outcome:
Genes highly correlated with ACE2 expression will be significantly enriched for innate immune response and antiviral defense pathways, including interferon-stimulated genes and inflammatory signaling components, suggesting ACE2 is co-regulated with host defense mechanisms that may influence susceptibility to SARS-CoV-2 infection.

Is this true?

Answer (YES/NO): NO